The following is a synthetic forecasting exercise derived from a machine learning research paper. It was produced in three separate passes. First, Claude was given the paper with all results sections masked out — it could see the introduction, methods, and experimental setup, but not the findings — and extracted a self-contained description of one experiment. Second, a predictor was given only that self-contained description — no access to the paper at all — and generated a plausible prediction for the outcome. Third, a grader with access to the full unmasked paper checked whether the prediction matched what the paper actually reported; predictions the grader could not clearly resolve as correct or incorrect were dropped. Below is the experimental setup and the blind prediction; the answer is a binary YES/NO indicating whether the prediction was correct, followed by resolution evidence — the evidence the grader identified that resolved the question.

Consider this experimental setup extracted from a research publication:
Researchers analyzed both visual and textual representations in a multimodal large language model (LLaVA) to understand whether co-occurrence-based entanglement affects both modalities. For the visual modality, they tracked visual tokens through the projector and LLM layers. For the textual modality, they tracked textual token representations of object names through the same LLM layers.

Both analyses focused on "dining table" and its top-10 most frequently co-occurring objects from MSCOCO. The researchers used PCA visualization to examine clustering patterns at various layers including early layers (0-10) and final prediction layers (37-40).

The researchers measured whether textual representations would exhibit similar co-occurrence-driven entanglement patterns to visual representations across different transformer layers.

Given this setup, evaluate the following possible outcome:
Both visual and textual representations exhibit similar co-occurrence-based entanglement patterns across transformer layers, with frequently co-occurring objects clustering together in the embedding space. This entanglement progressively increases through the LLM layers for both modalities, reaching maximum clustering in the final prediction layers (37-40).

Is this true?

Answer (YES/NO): NO